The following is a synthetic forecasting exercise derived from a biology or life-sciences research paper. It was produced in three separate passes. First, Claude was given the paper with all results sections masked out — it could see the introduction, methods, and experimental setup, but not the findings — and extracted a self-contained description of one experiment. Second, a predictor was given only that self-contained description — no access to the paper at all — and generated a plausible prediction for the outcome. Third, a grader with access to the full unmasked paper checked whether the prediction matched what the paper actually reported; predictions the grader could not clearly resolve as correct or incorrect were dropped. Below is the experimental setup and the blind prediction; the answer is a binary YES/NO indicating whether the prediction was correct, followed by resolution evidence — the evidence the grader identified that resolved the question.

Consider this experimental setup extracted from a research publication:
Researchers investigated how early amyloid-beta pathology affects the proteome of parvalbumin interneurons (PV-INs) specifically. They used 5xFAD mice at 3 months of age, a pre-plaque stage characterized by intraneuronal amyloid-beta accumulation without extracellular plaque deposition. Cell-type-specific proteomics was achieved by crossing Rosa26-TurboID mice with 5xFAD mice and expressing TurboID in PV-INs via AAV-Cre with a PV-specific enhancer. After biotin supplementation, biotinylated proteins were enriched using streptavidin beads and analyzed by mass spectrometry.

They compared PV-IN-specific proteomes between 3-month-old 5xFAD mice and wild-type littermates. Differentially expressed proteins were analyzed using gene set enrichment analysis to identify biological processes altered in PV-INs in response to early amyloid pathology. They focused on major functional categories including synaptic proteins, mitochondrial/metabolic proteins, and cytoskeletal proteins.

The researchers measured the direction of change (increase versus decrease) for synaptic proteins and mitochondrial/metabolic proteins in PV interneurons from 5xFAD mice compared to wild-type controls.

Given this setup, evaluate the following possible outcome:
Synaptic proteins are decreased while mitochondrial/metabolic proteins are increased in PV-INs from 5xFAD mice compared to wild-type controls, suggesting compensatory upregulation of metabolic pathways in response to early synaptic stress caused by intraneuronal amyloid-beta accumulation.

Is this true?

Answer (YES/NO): YES